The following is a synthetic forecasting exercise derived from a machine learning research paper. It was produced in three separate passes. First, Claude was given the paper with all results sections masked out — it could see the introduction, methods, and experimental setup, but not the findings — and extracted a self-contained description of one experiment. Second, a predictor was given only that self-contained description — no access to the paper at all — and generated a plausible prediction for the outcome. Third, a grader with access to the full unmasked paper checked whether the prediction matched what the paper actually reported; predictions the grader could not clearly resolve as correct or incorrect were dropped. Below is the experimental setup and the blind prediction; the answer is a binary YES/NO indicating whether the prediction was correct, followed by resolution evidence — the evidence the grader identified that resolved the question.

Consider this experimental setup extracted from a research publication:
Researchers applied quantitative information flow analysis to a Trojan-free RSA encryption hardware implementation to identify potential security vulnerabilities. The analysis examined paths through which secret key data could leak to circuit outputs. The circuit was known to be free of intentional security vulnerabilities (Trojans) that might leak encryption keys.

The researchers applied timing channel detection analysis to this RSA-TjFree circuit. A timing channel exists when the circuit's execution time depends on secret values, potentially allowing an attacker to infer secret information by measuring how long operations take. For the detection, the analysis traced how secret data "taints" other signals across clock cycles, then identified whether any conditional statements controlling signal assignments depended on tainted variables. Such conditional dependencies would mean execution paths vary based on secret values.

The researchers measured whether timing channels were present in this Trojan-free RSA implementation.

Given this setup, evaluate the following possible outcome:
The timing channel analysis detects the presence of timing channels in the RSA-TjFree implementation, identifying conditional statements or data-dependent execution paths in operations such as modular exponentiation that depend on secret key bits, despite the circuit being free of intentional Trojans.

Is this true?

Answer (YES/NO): YES